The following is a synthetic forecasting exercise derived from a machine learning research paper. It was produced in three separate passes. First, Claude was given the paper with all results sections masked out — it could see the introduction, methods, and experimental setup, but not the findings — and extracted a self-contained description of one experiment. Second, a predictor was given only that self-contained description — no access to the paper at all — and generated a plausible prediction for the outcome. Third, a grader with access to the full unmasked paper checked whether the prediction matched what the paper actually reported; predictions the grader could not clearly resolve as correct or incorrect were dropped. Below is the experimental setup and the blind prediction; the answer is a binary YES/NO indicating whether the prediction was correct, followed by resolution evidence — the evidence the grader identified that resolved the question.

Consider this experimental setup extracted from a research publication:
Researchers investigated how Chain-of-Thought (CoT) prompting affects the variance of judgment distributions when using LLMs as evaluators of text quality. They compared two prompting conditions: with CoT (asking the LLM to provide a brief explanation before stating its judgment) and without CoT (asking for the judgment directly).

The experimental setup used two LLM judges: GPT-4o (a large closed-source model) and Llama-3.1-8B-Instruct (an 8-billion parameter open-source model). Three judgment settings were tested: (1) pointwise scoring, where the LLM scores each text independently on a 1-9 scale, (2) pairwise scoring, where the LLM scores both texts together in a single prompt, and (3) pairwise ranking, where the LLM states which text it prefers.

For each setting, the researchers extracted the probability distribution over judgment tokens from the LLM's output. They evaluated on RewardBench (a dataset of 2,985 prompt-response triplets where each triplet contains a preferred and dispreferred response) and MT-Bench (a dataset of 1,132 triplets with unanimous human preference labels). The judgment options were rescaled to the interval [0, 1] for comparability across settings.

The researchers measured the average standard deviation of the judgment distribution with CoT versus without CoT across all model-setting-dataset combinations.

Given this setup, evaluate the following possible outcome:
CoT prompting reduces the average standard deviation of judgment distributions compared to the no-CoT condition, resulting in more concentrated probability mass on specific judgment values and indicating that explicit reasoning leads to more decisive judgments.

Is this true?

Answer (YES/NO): YES